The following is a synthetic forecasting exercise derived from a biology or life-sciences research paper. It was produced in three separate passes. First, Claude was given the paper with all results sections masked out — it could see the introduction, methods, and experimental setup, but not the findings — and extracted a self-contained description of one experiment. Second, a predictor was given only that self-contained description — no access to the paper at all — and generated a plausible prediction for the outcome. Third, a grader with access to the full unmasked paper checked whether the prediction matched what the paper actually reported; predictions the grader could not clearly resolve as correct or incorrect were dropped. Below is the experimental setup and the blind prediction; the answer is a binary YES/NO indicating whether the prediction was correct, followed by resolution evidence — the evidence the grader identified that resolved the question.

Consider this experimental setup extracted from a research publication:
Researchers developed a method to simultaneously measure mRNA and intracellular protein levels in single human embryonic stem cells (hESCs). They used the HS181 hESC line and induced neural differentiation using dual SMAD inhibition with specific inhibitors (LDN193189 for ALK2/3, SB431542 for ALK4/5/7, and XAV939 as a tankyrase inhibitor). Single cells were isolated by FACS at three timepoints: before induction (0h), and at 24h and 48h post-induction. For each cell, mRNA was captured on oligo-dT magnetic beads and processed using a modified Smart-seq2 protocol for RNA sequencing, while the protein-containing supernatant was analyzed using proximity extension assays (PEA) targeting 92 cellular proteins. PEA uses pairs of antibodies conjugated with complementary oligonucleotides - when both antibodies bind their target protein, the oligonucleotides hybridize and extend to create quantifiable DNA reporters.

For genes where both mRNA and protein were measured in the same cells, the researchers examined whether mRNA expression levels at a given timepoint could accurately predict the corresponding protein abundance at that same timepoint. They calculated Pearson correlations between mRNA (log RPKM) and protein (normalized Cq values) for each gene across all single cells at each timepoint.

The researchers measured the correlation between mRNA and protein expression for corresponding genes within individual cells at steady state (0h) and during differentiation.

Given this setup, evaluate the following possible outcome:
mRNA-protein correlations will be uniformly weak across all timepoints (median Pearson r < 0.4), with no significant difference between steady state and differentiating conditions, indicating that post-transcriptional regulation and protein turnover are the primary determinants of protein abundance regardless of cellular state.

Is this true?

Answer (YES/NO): YES